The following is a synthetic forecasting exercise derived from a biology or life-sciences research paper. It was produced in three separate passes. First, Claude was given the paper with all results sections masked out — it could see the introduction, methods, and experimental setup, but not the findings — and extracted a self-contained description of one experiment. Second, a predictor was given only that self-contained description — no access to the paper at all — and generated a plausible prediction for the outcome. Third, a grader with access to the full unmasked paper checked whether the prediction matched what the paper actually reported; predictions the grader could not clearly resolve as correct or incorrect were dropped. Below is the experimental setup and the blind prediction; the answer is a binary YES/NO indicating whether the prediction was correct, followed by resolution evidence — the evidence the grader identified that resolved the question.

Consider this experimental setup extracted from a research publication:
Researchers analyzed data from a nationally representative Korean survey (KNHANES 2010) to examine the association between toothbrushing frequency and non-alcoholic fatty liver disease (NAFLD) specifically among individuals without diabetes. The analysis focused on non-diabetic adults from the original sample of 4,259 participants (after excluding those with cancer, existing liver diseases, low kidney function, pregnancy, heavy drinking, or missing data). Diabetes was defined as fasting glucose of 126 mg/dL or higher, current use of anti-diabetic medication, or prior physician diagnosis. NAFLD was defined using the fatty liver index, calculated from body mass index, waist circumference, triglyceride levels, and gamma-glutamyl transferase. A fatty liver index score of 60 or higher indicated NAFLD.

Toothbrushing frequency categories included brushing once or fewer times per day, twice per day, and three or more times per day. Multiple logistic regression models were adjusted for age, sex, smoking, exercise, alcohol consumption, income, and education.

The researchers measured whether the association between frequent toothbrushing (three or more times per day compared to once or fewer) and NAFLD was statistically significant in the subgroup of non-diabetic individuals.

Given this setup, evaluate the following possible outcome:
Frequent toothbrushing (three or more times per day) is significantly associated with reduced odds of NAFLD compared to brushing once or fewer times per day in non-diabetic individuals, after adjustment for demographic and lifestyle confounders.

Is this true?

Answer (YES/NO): YES